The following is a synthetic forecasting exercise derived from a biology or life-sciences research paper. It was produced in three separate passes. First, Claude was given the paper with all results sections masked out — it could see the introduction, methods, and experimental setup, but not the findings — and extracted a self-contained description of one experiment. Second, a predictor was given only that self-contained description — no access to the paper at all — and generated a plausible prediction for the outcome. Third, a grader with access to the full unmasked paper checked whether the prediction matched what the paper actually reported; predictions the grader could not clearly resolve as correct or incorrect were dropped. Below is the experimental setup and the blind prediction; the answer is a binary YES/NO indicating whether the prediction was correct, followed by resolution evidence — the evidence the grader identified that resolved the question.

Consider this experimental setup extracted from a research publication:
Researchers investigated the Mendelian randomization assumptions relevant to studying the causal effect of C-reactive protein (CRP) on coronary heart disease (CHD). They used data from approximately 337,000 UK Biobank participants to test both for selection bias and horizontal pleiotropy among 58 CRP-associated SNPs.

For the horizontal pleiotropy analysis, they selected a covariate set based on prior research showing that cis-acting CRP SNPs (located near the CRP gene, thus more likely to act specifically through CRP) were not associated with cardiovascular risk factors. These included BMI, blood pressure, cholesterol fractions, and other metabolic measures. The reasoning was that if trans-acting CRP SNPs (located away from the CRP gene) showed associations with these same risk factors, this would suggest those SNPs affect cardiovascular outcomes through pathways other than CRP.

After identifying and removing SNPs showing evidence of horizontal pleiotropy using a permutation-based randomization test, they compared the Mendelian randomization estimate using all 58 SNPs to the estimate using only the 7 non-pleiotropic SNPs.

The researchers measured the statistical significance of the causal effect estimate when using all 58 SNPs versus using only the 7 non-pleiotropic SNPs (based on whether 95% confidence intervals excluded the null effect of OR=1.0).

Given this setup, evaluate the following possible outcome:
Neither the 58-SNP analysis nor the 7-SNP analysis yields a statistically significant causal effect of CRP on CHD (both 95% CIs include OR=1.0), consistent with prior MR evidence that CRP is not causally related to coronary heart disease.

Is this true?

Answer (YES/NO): NO